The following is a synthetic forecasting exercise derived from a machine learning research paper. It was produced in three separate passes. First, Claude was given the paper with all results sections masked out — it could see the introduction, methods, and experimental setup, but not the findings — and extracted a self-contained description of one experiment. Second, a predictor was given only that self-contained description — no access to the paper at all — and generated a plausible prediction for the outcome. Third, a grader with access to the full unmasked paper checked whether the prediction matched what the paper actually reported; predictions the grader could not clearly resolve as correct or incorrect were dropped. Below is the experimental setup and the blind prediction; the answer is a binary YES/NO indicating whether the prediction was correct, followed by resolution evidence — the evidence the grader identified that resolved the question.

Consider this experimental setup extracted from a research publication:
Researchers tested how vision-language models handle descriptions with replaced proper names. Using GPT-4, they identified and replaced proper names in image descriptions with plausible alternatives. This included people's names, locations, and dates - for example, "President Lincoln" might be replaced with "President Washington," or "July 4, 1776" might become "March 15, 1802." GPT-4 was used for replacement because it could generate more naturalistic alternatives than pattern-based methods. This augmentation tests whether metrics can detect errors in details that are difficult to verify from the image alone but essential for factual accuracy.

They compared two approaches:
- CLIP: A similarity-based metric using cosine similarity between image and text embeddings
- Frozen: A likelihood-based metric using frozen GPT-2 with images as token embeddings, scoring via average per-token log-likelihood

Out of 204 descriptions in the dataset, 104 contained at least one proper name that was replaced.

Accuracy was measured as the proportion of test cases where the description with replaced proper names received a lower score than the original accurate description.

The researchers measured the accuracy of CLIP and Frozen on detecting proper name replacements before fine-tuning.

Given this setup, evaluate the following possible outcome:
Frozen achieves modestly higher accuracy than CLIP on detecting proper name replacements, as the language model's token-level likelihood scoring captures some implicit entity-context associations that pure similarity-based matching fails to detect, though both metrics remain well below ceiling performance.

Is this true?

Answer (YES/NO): YES